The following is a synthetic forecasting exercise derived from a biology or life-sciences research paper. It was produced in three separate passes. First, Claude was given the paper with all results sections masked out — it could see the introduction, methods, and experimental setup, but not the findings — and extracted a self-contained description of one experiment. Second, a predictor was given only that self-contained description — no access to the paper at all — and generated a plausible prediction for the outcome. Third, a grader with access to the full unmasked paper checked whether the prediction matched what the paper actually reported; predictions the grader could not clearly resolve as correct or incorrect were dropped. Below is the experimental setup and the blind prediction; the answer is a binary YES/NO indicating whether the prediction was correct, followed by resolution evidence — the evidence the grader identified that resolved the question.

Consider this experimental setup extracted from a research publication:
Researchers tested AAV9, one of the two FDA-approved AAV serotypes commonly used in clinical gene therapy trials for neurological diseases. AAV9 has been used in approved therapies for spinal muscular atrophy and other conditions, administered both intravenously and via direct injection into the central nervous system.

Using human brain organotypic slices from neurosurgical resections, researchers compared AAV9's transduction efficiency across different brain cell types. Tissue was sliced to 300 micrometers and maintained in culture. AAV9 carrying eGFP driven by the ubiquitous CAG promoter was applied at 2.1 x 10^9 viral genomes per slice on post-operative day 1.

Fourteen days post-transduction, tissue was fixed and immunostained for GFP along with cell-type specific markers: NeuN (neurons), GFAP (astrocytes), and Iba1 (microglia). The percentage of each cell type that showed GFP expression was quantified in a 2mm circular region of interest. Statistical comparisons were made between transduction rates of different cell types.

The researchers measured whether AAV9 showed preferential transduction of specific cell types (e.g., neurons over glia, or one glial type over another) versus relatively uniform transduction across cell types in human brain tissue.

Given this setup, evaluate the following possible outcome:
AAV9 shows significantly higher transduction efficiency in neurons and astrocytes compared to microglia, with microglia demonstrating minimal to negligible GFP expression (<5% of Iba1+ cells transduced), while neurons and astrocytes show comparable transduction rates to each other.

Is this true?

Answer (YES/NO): NO